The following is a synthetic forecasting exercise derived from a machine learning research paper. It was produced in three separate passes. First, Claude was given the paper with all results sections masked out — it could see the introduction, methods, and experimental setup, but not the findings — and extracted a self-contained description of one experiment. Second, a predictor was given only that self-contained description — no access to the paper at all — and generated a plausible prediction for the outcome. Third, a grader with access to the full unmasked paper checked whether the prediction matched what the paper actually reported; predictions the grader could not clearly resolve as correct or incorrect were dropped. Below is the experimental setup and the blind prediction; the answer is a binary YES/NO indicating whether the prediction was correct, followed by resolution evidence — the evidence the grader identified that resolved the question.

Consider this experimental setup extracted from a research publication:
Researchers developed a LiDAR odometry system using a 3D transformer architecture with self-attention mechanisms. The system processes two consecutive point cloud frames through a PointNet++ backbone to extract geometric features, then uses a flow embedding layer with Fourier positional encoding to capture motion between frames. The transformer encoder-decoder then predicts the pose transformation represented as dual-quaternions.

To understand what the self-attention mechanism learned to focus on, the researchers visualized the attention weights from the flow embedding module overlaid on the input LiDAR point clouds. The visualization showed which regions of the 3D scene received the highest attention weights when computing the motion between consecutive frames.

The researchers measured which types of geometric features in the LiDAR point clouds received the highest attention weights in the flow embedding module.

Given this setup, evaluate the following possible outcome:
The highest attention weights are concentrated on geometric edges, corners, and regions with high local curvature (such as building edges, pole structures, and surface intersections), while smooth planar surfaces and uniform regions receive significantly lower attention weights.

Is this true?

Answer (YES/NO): YES